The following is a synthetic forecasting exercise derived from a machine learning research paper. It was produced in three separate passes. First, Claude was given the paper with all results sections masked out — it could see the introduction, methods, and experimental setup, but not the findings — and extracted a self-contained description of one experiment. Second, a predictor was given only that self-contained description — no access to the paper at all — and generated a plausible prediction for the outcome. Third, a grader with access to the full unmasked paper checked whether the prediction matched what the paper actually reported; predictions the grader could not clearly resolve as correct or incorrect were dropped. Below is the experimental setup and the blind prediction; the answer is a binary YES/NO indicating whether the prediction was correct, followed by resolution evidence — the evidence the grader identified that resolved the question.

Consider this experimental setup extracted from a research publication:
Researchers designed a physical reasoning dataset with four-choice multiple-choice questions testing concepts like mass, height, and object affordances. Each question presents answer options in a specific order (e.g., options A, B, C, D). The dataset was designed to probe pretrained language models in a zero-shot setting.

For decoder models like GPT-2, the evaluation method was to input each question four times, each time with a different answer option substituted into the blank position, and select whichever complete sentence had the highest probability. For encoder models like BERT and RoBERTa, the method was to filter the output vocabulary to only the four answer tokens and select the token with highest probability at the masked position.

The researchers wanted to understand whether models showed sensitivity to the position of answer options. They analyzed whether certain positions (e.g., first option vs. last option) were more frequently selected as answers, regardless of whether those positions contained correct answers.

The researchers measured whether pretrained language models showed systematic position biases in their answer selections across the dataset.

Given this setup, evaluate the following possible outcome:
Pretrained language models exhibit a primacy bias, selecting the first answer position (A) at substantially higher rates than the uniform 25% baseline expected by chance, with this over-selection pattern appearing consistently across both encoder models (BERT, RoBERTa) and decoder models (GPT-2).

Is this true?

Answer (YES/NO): NO